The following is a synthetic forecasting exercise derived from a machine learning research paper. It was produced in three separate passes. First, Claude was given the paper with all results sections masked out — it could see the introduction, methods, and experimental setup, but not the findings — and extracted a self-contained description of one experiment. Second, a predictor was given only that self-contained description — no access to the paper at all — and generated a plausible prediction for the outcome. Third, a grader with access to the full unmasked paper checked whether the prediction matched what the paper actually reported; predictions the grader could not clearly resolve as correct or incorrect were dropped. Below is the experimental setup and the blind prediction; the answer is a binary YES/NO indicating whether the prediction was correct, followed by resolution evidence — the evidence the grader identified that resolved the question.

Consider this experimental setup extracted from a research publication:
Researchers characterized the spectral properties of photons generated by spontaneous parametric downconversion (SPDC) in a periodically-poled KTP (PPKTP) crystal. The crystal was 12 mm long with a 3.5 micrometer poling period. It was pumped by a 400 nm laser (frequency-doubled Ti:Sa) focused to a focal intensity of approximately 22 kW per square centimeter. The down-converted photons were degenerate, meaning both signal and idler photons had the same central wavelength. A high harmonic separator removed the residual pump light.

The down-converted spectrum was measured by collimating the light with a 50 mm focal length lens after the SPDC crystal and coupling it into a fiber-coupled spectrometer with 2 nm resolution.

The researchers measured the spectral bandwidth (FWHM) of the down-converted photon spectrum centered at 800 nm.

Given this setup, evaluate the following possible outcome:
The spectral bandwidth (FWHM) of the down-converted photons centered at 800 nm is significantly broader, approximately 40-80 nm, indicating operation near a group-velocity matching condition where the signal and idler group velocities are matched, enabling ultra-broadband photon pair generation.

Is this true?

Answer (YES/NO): NO